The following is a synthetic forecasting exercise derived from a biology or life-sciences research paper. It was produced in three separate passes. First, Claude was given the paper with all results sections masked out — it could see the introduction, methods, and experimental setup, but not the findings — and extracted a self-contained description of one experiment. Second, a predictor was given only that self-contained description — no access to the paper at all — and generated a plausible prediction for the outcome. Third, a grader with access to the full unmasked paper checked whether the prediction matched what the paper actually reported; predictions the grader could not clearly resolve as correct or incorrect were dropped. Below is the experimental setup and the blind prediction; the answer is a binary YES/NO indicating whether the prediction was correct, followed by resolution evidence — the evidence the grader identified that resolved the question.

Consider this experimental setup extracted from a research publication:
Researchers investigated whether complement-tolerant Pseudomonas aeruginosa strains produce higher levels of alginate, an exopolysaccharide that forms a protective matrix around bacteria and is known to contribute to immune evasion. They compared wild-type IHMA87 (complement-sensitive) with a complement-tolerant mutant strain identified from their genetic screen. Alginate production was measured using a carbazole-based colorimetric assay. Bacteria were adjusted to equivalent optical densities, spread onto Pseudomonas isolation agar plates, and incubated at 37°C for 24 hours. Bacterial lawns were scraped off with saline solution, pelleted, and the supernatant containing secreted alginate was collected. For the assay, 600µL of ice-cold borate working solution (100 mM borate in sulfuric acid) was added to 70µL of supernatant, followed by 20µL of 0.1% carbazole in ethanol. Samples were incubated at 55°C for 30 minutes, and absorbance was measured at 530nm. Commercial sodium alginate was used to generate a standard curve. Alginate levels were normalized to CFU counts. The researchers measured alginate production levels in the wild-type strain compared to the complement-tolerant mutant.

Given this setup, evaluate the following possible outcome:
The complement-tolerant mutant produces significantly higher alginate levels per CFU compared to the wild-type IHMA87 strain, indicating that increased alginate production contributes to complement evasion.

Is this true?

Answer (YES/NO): NO